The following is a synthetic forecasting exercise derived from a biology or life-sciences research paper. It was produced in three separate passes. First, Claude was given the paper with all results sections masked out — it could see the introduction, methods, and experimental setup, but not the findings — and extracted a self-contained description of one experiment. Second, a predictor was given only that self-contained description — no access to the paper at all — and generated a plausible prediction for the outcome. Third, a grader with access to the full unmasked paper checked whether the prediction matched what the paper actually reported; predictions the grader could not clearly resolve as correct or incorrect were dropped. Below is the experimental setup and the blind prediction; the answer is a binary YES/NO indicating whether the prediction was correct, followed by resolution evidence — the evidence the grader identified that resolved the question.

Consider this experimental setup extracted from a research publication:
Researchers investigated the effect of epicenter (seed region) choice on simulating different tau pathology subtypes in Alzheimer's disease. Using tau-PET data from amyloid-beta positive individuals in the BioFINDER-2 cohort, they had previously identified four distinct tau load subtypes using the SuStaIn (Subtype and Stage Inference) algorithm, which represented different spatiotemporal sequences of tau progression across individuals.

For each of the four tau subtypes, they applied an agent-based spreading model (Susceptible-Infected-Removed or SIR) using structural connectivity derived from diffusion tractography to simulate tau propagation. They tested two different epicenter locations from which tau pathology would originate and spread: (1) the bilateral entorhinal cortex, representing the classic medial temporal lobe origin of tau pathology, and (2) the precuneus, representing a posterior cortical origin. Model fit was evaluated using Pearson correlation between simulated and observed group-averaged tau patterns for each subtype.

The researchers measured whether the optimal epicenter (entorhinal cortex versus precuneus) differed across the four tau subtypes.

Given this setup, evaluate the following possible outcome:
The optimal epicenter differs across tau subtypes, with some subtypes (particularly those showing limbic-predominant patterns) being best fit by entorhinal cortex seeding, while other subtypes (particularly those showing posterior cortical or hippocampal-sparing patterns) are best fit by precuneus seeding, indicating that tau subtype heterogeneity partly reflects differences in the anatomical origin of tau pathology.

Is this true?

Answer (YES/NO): YES